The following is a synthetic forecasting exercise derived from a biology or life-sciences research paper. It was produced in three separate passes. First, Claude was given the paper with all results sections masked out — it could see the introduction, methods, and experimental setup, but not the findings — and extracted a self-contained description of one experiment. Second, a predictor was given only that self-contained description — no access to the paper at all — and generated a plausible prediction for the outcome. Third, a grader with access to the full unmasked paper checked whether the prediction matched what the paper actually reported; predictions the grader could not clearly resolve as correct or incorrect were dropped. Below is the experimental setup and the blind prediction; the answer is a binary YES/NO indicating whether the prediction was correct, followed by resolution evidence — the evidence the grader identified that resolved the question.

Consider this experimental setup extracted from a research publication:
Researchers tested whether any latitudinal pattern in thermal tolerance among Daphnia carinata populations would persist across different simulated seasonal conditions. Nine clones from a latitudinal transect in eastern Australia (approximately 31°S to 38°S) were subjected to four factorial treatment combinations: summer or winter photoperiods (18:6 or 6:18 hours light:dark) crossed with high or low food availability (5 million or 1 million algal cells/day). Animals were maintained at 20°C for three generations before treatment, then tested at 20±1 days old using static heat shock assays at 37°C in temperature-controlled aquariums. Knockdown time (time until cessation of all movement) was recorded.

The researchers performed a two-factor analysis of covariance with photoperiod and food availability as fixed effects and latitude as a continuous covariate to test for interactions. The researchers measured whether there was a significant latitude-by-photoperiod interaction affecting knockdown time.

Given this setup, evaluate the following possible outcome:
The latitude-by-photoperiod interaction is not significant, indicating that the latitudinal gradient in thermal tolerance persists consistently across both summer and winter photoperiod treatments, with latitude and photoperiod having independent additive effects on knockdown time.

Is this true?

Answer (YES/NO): YES